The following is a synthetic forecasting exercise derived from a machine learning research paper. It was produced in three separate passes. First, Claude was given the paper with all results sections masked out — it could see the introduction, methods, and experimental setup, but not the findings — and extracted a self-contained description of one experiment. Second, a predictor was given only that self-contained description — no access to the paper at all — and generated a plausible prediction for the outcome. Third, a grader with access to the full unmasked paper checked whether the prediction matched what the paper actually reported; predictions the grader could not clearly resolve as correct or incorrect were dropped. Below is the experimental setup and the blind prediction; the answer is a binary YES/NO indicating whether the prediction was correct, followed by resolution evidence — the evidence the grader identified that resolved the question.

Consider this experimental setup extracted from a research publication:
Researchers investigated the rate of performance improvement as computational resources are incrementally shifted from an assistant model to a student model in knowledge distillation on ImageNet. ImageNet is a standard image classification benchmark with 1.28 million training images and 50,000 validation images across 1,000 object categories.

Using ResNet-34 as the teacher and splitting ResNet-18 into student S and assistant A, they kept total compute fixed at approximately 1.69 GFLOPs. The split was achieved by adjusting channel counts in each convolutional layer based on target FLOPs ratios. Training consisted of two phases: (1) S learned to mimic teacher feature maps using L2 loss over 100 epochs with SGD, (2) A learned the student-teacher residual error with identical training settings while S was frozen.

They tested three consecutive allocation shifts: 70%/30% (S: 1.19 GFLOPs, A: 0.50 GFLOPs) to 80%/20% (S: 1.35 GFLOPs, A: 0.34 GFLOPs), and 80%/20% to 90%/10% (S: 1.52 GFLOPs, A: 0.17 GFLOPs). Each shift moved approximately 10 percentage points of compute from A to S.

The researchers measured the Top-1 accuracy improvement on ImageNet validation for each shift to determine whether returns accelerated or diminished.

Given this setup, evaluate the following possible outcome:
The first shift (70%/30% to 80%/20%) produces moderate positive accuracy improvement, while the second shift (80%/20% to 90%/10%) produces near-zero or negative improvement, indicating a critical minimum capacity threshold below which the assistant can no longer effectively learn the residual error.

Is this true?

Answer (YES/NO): NO